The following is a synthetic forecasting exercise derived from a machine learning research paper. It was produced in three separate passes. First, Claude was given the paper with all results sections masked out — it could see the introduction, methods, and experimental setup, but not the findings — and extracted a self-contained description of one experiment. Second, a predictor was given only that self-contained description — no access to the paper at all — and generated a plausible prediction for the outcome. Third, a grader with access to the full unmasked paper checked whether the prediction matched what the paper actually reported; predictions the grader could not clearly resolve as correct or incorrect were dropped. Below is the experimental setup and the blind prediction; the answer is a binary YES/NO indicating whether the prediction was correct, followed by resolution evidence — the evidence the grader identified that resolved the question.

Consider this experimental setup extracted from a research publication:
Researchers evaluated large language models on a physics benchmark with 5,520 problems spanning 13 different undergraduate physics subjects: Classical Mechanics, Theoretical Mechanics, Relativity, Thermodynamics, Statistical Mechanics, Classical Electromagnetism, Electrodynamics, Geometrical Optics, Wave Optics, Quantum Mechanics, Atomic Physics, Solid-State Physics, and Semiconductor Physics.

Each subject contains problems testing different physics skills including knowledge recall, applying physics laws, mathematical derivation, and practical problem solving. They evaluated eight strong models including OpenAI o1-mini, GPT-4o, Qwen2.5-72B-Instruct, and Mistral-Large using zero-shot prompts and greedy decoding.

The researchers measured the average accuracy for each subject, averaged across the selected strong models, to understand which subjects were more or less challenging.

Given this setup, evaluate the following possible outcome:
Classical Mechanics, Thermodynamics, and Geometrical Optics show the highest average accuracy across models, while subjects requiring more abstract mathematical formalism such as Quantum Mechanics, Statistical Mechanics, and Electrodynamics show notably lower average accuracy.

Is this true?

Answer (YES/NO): NO